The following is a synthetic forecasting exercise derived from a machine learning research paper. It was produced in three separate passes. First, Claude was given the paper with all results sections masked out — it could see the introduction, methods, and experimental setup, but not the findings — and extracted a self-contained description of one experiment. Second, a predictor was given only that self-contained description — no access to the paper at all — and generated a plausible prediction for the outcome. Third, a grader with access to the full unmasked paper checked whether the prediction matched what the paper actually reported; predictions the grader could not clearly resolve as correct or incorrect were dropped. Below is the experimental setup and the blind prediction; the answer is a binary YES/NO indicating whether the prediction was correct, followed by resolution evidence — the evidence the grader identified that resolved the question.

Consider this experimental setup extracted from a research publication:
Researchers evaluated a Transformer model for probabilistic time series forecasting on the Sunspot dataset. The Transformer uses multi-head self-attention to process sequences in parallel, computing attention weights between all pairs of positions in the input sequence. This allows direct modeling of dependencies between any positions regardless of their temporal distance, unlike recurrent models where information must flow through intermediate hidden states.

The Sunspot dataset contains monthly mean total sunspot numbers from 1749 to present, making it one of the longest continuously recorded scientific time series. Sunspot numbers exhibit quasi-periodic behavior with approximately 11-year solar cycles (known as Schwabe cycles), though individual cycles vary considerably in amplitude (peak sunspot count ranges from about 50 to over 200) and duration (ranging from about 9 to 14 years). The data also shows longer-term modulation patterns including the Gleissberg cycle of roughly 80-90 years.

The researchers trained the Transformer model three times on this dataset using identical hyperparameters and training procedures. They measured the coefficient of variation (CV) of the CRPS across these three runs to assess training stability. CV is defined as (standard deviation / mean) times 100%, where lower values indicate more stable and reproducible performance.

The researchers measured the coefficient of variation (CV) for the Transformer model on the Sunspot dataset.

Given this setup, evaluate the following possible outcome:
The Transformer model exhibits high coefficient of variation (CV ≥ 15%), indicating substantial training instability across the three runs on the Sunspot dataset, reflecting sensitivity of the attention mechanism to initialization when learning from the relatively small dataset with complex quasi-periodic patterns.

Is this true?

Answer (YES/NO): NO